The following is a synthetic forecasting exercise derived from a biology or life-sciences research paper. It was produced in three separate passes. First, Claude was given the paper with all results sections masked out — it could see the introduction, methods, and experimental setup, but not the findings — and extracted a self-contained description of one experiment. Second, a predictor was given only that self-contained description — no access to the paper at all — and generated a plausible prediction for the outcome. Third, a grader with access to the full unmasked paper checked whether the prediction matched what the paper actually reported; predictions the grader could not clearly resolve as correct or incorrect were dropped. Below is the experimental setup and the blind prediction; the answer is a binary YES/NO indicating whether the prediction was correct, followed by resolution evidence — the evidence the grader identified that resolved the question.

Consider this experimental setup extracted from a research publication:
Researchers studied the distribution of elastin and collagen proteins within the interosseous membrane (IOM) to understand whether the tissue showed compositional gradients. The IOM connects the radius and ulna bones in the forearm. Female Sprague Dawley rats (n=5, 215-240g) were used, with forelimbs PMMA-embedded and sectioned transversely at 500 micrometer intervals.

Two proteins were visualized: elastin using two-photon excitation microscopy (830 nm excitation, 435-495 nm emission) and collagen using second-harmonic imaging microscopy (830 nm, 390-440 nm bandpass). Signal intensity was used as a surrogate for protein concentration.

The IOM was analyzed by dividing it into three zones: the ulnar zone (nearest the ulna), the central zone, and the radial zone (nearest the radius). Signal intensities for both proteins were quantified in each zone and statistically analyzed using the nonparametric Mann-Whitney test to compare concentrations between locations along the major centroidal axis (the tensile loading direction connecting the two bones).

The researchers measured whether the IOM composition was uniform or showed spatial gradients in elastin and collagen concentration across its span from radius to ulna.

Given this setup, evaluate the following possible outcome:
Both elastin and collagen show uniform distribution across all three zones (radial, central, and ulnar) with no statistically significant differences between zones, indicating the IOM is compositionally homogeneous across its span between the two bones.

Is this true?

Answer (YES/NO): NO